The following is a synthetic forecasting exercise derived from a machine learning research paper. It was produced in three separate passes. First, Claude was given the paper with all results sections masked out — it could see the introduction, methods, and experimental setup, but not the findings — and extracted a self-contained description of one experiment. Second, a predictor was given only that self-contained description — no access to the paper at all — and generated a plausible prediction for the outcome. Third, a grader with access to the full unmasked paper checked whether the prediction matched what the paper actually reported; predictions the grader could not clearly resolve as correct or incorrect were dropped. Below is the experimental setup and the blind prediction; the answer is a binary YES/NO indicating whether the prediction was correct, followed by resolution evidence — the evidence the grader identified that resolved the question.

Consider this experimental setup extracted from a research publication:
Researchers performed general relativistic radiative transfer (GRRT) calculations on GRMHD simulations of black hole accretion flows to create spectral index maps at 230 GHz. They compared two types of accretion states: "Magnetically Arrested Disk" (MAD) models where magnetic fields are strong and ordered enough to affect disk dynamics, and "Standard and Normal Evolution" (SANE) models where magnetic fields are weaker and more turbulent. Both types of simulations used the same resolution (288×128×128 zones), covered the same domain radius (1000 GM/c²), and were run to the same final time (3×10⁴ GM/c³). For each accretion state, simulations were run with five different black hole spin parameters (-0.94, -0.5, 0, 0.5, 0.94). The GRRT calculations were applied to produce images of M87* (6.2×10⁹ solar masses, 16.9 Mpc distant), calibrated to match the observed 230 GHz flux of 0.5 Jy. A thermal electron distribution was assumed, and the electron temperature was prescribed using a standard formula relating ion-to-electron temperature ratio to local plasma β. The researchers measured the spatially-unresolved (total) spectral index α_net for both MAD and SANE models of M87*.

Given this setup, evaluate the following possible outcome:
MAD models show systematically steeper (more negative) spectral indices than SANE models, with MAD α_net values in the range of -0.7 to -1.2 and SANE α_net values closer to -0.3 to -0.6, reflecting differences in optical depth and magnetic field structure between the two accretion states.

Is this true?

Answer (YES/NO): NO